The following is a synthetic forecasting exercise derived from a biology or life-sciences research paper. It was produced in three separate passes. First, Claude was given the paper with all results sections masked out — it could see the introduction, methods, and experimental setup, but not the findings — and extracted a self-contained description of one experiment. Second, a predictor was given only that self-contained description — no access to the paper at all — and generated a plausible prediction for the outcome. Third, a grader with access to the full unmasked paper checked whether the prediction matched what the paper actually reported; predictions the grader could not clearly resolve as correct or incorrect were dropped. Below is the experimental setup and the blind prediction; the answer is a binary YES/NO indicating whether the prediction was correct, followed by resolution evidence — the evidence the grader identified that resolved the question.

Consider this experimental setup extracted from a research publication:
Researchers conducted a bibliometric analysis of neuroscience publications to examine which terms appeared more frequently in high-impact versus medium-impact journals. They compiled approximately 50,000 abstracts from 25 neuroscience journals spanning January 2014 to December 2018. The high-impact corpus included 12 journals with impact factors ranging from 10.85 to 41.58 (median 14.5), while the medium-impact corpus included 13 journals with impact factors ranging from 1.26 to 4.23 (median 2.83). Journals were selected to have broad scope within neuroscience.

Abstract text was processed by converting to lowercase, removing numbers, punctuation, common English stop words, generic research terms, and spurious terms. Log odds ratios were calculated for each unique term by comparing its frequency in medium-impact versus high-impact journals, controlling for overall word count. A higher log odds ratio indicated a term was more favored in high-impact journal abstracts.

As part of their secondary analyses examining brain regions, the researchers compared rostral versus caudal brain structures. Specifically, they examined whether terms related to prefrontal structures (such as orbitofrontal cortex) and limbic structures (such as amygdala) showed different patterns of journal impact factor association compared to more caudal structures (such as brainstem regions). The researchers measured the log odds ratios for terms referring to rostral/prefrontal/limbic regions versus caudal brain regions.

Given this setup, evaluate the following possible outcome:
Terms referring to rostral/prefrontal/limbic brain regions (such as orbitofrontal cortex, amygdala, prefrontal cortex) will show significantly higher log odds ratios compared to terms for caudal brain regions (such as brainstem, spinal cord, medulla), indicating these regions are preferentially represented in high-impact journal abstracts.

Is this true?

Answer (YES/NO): YES